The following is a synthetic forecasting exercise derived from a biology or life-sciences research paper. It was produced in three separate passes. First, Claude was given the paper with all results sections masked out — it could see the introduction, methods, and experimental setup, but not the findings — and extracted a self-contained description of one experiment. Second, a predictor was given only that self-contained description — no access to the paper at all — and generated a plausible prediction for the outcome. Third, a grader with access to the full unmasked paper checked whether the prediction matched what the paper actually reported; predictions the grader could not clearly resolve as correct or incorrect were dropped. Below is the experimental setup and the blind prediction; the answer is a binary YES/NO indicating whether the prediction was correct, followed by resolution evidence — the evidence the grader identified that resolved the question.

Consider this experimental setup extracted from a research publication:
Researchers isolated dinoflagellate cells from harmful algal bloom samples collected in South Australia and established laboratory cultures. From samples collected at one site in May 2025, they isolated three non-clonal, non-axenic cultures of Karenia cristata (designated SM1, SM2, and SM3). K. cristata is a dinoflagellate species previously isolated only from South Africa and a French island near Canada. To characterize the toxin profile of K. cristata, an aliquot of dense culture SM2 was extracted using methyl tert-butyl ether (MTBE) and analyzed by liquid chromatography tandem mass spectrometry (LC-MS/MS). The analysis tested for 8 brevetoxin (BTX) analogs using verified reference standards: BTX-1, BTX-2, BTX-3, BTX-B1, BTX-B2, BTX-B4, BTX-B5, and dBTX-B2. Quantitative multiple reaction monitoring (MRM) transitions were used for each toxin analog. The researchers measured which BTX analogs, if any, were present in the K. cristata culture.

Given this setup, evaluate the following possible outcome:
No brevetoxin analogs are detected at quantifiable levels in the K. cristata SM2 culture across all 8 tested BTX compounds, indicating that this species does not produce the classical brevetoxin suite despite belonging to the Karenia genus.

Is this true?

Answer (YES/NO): NO